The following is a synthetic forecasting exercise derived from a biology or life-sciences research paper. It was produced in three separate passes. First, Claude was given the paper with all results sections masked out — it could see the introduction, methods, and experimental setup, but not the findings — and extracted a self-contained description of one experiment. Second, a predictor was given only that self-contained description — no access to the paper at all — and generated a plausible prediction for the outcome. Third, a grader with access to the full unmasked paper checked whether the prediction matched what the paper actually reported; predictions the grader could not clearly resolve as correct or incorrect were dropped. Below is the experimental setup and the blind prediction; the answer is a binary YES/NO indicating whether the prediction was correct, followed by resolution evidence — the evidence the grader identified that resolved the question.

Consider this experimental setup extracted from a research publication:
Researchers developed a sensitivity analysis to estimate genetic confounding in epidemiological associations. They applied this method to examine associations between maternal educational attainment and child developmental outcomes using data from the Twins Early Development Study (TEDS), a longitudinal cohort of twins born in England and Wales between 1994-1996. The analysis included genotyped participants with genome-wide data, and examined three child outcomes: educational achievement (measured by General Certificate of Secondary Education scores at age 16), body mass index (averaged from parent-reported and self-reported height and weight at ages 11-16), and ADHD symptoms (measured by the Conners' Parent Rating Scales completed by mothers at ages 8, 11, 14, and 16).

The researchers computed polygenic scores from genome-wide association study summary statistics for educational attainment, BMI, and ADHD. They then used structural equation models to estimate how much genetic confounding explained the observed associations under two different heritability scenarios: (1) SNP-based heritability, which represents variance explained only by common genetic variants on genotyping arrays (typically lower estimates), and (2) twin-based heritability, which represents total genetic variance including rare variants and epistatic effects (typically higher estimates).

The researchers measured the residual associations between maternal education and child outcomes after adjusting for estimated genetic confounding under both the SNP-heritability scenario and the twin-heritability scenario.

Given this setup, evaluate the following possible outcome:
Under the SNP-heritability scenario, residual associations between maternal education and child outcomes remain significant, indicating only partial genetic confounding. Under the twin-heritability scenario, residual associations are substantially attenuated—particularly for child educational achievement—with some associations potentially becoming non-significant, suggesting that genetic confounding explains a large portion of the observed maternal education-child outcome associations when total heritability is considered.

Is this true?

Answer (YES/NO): YES